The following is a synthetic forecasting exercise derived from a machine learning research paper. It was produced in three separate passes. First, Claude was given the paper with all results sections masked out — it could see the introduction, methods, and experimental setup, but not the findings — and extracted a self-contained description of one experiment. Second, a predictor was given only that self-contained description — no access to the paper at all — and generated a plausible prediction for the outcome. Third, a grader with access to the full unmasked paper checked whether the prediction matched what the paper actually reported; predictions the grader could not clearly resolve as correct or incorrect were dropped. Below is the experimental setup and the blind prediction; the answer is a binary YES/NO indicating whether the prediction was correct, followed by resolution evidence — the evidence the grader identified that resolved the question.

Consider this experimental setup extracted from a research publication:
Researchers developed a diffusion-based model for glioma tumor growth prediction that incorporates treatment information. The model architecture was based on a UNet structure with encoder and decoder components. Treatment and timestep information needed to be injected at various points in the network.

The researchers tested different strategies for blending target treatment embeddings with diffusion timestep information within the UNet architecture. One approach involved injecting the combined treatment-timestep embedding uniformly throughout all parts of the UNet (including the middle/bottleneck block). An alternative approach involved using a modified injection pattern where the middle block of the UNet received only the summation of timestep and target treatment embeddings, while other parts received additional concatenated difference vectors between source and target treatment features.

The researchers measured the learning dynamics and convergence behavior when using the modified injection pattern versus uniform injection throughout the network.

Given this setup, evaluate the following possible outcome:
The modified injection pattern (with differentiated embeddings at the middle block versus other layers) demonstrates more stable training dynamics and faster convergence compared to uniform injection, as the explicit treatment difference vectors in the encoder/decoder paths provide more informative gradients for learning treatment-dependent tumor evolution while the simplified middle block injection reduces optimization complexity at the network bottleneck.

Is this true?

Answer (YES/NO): YES